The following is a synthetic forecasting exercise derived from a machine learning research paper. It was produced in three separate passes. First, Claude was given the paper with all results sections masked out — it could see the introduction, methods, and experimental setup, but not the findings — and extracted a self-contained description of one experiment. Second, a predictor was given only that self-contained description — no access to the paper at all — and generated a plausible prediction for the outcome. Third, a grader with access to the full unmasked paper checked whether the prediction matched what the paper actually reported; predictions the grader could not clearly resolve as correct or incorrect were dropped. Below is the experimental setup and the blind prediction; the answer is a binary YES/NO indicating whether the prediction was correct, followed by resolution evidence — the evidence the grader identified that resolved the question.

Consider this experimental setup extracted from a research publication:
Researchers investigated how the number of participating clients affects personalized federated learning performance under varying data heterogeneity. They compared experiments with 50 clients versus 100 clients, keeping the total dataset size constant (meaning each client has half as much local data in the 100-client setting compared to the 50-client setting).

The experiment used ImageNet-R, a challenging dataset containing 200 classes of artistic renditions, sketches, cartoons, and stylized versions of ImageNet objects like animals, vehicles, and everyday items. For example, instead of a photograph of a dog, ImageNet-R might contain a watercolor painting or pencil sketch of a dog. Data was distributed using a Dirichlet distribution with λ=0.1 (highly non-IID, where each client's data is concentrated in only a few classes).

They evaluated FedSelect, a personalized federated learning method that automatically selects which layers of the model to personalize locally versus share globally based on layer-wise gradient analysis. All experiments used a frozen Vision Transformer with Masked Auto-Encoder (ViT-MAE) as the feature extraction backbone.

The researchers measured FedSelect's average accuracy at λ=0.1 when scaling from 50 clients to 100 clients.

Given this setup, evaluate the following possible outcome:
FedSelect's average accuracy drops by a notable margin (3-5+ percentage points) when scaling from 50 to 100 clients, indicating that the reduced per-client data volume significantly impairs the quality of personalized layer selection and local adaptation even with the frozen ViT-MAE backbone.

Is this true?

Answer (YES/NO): YES